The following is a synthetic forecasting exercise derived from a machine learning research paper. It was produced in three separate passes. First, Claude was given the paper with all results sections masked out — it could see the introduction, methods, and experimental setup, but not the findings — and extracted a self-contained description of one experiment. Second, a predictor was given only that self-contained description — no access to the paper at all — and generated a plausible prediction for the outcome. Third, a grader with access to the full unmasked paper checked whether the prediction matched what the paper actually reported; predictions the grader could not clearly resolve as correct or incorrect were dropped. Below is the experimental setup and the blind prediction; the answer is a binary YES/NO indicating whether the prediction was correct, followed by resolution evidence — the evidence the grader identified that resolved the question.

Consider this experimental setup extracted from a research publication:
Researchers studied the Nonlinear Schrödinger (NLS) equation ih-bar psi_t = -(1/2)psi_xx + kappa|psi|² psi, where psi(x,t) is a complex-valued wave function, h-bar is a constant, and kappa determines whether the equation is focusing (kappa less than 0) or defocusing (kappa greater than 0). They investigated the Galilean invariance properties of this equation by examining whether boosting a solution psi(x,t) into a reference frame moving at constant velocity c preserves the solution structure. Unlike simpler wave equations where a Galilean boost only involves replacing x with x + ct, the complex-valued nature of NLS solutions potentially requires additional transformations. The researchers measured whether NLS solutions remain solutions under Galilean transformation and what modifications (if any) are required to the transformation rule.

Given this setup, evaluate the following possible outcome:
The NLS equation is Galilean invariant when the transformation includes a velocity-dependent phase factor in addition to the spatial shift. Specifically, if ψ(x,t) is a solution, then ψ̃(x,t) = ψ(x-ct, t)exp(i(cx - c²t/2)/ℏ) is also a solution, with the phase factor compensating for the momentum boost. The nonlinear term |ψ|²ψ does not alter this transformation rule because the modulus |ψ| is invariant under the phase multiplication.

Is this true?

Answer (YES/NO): YES